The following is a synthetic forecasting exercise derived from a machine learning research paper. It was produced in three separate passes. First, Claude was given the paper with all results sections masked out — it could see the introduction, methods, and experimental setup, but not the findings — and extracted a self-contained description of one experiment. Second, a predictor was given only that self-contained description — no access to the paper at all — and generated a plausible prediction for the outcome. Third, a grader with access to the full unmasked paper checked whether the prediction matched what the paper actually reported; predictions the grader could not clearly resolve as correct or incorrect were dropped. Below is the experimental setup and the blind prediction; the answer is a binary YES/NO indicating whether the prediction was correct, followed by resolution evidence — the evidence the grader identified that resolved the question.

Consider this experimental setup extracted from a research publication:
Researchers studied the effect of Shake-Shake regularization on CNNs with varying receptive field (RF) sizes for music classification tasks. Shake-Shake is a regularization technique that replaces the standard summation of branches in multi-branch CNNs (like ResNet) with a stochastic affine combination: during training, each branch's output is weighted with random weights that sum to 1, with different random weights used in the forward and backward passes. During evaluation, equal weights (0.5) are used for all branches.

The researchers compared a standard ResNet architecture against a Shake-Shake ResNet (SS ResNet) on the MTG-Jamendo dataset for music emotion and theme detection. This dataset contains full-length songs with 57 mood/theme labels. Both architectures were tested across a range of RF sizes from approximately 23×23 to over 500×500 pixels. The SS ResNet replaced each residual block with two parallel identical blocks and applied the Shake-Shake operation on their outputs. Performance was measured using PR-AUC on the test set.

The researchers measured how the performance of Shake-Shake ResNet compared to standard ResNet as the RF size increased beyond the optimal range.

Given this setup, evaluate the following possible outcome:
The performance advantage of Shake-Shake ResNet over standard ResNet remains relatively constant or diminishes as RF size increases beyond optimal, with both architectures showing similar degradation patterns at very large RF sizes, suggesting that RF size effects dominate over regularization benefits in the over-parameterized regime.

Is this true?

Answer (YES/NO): NO